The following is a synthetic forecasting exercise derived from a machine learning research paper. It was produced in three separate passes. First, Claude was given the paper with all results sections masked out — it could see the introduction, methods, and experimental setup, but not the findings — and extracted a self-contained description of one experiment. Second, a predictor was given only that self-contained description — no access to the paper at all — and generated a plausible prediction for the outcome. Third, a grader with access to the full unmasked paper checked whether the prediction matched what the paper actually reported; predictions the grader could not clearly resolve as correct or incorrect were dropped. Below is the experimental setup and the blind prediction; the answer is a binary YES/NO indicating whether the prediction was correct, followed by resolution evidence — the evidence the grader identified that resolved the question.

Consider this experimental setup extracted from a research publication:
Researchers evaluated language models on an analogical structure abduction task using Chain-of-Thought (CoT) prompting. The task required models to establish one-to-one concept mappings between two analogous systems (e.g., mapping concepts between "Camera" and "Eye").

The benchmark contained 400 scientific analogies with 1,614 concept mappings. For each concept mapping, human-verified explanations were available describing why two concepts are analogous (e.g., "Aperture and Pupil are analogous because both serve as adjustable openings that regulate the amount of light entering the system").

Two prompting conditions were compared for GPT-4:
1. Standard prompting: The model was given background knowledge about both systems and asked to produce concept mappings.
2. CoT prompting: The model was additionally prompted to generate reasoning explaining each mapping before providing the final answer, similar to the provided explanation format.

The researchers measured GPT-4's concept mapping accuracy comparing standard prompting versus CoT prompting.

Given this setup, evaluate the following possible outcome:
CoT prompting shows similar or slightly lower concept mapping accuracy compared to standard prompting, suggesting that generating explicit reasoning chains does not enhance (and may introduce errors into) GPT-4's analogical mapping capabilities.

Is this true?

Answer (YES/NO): NO